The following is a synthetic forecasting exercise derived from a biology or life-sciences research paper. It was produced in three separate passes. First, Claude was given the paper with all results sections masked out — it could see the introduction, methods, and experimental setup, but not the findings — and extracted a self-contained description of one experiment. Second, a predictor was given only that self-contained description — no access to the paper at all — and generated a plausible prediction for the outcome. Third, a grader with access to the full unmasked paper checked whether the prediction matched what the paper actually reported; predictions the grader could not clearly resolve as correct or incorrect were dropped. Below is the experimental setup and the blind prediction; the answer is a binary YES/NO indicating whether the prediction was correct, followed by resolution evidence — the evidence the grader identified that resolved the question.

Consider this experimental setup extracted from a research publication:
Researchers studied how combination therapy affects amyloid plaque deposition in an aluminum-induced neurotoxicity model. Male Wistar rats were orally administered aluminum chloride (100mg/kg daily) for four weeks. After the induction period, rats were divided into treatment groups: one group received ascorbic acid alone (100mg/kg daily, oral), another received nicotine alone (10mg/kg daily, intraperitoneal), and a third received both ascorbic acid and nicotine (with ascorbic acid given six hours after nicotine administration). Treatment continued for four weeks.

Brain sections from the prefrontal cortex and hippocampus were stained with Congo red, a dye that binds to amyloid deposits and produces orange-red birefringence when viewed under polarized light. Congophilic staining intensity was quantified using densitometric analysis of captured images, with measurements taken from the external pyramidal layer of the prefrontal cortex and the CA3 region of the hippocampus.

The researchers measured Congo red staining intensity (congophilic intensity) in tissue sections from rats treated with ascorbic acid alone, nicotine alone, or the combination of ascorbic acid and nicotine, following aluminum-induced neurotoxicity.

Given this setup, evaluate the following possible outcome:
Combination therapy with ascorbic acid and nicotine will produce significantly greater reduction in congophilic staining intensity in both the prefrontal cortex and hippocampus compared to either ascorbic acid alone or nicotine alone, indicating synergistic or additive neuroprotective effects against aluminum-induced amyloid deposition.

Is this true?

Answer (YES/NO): NO